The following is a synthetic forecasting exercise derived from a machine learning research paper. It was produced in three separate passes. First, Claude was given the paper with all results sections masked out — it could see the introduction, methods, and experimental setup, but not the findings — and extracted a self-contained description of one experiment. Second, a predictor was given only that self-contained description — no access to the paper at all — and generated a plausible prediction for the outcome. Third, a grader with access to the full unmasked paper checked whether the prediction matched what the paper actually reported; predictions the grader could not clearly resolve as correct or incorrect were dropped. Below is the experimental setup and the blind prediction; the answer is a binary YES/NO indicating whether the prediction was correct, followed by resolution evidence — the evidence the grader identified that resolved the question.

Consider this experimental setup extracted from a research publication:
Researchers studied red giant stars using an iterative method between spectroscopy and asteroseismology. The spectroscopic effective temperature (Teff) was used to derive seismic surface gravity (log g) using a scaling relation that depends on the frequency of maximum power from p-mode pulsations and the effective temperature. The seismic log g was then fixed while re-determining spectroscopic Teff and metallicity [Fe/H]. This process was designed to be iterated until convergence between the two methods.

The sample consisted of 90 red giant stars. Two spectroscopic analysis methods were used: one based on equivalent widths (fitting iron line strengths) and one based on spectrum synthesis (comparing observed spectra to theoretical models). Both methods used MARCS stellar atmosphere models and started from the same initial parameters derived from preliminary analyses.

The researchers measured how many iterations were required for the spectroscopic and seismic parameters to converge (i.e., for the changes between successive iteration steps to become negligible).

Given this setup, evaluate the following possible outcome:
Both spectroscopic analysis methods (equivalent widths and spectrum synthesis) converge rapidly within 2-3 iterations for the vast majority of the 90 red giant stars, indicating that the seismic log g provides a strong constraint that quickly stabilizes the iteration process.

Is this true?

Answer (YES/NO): NO